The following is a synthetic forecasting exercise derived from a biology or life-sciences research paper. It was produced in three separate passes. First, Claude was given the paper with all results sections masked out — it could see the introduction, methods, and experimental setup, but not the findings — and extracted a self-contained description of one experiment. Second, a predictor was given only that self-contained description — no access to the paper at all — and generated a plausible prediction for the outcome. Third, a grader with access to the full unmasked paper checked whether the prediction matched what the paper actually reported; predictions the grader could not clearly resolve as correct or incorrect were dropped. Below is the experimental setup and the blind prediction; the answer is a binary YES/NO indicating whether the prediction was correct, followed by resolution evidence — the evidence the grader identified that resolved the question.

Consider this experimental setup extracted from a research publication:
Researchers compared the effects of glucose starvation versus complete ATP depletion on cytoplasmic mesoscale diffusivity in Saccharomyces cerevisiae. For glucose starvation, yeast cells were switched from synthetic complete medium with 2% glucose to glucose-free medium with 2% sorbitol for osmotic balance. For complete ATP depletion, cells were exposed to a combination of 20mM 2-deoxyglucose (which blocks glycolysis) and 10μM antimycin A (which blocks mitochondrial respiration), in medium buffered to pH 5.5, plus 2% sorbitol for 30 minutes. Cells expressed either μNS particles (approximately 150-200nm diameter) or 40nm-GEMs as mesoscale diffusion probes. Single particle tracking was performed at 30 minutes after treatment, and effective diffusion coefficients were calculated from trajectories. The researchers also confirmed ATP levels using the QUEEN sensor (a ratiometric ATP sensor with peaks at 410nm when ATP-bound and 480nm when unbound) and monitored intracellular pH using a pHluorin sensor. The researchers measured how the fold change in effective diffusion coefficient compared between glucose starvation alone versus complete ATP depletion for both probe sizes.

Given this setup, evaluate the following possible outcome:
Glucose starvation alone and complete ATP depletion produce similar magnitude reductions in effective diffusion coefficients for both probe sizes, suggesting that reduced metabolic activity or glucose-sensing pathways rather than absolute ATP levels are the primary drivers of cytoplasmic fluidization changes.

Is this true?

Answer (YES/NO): NO